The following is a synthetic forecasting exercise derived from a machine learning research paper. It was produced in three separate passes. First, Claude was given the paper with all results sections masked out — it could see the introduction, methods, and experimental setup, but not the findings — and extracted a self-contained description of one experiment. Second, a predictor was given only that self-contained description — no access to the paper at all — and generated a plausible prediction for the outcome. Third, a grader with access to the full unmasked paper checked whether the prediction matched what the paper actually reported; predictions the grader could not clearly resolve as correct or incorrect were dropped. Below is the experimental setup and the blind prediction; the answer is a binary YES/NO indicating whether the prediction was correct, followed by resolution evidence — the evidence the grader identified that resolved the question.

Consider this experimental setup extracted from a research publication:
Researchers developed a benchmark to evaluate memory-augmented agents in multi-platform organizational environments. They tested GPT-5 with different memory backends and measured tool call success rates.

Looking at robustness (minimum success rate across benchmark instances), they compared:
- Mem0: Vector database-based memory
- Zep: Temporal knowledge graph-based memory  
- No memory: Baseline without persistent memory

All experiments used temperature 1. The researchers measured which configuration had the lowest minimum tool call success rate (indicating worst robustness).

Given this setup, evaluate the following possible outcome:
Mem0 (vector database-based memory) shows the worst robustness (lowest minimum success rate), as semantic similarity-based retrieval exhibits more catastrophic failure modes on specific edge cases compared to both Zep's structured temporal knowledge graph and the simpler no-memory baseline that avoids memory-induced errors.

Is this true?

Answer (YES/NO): NO